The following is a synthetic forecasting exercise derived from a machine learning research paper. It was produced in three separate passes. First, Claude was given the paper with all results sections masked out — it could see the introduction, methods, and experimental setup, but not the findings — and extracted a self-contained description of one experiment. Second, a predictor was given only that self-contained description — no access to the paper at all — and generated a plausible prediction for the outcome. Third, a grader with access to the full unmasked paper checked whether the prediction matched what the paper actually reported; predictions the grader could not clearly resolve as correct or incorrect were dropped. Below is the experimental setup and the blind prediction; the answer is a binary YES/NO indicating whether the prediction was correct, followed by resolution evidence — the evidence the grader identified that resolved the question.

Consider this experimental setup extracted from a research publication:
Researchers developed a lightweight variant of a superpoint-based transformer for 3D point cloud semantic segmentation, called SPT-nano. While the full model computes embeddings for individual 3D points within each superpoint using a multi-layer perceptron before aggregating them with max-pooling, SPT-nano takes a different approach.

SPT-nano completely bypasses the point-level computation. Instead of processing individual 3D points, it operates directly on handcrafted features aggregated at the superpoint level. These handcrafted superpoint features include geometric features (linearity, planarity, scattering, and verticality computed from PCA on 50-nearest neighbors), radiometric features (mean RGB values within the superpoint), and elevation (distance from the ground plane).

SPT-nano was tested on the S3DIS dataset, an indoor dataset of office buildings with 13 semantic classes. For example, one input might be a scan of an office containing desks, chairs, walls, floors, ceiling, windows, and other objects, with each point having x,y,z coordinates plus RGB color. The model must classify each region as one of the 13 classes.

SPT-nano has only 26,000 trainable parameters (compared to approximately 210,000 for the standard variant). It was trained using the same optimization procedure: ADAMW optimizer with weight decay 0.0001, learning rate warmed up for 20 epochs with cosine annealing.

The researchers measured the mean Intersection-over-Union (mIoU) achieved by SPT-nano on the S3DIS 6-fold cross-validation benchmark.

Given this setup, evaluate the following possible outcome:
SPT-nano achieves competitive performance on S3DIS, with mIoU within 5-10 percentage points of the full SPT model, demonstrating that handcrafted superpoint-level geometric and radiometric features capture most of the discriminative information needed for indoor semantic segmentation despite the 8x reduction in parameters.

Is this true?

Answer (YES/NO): YES